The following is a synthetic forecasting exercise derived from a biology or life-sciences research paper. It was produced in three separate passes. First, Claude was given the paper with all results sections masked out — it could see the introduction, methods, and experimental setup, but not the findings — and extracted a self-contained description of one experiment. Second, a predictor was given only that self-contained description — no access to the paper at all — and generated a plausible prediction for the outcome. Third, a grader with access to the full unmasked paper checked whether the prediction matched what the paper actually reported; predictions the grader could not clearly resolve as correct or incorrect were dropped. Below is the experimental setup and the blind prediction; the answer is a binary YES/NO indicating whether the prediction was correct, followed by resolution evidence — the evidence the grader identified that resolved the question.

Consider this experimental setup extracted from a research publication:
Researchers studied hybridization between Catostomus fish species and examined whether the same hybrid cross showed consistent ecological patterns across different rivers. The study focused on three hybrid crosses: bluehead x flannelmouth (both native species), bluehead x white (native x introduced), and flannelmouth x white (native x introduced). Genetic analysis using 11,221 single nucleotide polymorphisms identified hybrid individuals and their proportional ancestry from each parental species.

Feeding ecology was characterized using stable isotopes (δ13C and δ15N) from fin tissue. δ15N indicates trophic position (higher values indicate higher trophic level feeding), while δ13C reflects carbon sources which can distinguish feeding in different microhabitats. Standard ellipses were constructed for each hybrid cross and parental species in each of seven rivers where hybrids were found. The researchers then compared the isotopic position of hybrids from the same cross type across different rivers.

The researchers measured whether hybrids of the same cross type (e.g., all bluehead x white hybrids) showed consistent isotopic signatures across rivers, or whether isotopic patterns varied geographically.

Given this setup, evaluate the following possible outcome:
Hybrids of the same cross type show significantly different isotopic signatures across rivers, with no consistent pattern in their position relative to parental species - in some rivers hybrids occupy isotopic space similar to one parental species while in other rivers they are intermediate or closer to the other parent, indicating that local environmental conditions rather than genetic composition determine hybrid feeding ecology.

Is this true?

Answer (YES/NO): YES